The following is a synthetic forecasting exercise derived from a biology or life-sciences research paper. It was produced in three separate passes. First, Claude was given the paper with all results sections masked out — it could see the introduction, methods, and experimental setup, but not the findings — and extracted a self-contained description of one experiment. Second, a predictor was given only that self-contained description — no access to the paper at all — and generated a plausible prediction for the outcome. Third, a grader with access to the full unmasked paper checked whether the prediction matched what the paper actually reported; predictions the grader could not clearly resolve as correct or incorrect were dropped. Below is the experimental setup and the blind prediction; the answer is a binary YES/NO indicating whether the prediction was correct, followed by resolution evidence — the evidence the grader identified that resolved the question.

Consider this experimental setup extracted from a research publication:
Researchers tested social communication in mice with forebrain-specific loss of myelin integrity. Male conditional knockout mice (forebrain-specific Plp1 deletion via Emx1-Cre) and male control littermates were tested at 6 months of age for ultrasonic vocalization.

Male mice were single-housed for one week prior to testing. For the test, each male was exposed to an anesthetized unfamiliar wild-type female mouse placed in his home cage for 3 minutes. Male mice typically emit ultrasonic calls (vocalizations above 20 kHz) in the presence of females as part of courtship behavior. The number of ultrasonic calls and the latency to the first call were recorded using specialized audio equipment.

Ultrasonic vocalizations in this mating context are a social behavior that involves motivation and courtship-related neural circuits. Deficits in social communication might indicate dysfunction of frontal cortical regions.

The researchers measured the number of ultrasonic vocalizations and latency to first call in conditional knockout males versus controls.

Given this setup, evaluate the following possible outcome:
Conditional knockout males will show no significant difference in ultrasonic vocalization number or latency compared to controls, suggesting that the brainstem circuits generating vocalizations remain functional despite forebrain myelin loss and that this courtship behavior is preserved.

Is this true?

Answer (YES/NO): YES